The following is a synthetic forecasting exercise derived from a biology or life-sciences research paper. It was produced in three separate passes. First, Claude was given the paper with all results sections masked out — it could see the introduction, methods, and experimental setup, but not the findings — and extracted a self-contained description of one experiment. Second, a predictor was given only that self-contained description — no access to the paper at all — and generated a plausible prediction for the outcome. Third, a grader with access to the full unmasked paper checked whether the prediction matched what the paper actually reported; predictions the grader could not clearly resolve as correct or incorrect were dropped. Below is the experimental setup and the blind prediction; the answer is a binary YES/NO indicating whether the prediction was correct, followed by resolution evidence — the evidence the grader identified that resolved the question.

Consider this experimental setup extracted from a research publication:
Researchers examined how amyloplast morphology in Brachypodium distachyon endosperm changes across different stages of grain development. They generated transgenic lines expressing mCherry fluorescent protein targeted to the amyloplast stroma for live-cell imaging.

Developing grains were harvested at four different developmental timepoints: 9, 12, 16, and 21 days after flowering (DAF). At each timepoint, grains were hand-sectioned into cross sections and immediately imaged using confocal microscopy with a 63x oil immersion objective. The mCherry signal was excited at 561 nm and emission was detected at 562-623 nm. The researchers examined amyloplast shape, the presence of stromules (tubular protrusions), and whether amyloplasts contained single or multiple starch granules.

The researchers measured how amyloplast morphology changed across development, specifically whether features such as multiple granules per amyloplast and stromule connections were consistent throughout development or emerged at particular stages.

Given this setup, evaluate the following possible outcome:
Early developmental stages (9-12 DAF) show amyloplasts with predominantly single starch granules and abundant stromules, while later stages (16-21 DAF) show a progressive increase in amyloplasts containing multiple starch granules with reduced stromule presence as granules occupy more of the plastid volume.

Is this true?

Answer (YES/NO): NO